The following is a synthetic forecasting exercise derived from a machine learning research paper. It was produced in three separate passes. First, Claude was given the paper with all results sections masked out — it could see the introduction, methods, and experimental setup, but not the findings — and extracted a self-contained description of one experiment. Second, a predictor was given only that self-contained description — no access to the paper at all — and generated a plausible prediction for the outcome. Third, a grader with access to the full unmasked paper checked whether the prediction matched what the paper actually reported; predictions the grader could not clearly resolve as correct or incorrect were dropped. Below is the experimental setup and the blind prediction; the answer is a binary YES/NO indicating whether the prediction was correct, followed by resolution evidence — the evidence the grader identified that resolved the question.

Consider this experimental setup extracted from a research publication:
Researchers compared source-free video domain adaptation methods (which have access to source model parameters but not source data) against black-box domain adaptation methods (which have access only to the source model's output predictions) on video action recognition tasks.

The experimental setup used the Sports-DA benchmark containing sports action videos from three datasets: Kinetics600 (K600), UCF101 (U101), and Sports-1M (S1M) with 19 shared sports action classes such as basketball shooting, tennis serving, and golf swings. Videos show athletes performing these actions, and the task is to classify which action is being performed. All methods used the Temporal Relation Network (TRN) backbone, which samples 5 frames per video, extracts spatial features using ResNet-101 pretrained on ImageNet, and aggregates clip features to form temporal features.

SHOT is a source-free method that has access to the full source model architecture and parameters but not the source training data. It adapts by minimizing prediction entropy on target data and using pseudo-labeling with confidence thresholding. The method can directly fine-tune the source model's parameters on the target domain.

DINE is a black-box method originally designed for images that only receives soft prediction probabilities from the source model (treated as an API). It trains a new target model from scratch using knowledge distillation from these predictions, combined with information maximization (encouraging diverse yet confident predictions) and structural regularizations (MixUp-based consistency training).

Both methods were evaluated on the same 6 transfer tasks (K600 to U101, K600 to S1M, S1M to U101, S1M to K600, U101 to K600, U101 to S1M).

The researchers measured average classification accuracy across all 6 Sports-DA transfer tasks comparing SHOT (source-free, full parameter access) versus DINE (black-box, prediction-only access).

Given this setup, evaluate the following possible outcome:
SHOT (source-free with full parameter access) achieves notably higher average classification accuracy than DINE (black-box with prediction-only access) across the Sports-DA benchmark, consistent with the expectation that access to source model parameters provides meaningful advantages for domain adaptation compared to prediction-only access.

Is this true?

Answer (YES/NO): NO